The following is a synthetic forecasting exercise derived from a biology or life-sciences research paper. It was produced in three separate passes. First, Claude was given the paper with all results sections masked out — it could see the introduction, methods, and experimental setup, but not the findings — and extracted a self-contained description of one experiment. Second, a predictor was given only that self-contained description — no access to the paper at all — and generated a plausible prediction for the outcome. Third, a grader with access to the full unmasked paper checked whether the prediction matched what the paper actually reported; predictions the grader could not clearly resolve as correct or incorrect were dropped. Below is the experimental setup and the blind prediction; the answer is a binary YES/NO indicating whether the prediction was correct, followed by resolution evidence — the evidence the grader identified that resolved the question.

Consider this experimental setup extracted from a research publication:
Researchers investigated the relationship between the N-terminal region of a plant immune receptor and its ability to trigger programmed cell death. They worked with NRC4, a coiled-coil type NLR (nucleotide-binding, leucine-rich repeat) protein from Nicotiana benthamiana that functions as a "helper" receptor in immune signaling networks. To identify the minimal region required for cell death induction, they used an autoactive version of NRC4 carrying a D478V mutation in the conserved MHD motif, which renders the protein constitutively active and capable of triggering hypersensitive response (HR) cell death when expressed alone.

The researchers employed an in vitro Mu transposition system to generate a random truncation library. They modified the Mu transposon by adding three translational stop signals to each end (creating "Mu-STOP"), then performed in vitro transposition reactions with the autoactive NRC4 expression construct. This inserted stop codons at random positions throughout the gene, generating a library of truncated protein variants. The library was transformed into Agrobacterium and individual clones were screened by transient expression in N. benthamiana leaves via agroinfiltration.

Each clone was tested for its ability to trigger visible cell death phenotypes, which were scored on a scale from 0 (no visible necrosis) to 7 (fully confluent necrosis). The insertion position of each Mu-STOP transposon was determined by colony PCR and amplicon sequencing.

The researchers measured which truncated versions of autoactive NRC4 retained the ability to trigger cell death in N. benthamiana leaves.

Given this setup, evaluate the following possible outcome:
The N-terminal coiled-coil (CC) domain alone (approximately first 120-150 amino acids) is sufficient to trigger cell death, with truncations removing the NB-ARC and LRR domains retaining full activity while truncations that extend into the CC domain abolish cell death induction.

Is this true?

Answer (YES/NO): NO